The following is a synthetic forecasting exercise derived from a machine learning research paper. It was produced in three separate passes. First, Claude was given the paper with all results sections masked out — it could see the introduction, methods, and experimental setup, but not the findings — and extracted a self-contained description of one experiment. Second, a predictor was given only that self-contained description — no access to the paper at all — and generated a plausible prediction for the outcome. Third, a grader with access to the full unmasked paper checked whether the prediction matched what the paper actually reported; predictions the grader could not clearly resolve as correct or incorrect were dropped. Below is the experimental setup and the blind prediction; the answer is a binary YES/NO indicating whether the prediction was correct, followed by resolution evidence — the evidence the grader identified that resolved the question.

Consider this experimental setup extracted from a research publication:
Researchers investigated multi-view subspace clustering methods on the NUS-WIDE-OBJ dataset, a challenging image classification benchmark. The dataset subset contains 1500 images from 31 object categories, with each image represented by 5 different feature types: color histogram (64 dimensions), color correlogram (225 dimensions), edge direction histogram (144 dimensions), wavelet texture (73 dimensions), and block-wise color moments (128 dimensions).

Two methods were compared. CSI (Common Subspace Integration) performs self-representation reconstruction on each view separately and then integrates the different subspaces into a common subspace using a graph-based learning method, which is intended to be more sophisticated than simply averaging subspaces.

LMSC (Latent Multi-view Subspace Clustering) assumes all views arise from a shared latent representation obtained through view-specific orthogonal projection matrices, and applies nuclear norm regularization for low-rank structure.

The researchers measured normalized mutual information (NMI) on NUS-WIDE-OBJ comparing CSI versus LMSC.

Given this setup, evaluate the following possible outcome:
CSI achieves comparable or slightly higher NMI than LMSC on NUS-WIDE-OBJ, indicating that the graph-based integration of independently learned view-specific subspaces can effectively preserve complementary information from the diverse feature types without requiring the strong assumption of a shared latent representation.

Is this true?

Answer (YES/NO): NO